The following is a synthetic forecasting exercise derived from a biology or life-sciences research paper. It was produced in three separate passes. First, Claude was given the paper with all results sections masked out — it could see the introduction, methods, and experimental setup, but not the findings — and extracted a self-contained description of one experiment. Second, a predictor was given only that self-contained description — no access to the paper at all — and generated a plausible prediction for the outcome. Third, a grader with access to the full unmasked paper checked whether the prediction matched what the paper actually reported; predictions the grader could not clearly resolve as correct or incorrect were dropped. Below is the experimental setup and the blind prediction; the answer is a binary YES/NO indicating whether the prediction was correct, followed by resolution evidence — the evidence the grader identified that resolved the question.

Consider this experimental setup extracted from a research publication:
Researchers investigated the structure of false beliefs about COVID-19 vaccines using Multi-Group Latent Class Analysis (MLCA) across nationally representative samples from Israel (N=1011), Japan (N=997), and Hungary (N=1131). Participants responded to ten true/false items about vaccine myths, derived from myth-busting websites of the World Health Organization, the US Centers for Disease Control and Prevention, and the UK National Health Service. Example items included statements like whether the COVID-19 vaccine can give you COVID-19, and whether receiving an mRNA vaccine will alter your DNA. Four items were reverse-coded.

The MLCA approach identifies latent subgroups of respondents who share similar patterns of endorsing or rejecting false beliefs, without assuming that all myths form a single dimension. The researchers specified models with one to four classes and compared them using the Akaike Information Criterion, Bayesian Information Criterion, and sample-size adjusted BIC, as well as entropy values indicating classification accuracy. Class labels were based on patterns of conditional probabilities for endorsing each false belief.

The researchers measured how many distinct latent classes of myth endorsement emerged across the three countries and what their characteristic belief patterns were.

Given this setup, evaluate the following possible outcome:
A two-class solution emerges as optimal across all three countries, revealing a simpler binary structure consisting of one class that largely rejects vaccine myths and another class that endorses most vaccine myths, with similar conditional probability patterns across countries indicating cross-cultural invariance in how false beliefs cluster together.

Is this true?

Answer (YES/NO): NO